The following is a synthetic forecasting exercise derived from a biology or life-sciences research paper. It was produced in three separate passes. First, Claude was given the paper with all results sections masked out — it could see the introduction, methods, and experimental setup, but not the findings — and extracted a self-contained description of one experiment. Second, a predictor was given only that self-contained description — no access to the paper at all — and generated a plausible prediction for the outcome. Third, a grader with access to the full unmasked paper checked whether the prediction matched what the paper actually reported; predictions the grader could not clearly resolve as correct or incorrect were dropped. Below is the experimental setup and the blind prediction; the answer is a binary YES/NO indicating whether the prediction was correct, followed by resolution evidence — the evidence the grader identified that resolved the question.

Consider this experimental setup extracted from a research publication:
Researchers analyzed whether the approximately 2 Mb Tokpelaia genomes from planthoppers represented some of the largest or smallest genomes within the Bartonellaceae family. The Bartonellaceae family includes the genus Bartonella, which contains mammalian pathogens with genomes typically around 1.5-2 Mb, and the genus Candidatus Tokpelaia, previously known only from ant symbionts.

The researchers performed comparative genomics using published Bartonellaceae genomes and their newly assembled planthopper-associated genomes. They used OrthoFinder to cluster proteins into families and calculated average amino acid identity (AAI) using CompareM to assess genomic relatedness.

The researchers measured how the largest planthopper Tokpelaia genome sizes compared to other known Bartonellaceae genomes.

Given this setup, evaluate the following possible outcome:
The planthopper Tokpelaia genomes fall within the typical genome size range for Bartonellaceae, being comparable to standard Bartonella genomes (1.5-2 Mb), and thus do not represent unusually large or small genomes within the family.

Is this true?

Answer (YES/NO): NO